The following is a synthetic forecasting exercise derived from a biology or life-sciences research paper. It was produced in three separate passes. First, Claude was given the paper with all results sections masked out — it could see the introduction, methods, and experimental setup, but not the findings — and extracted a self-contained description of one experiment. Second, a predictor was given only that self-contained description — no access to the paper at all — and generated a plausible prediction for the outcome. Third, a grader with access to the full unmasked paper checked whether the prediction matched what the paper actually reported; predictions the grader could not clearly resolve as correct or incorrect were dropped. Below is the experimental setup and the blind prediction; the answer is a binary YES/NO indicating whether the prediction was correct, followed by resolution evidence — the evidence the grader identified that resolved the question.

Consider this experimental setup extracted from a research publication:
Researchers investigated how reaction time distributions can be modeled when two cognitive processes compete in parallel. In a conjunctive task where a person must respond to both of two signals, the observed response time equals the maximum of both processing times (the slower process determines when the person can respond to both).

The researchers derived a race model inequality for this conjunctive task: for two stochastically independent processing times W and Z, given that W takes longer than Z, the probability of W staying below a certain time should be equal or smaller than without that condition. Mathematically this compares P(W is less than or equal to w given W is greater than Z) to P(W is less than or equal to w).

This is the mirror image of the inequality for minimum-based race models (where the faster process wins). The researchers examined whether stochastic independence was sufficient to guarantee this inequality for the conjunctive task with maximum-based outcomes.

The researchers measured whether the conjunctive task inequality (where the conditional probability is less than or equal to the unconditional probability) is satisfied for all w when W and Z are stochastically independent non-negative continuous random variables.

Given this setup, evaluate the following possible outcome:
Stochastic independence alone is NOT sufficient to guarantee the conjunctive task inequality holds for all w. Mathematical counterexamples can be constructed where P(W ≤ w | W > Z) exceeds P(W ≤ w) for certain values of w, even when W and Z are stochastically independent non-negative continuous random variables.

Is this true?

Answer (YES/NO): NO